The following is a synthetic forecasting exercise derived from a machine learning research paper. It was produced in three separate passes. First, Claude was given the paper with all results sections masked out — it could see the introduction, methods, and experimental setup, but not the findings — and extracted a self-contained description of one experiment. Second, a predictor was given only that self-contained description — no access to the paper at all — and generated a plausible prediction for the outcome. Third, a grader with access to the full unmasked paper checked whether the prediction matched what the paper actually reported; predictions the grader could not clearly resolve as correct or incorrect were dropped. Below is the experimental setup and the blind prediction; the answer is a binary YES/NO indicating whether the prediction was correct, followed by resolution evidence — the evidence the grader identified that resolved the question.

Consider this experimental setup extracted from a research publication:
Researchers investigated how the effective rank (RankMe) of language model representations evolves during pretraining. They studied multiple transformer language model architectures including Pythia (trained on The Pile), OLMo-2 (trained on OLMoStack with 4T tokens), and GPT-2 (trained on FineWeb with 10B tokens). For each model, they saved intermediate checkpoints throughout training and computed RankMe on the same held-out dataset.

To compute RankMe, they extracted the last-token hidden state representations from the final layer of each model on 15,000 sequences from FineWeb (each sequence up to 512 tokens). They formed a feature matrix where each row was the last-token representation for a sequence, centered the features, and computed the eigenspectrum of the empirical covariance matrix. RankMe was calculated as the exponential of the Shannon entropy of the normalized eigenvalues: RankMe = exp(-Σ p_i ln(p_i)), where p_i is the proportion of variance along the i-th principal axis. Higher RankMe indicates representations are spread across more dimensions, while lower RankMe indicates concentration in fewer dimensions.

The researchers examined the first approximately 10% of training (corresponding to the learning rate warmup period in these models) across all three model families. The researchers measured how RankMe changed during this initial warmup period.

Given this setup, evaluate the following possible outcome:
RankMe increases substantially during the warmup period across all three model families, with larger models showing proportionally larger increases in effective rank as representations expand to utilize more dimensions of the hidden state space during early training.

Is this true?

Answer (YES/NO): NO